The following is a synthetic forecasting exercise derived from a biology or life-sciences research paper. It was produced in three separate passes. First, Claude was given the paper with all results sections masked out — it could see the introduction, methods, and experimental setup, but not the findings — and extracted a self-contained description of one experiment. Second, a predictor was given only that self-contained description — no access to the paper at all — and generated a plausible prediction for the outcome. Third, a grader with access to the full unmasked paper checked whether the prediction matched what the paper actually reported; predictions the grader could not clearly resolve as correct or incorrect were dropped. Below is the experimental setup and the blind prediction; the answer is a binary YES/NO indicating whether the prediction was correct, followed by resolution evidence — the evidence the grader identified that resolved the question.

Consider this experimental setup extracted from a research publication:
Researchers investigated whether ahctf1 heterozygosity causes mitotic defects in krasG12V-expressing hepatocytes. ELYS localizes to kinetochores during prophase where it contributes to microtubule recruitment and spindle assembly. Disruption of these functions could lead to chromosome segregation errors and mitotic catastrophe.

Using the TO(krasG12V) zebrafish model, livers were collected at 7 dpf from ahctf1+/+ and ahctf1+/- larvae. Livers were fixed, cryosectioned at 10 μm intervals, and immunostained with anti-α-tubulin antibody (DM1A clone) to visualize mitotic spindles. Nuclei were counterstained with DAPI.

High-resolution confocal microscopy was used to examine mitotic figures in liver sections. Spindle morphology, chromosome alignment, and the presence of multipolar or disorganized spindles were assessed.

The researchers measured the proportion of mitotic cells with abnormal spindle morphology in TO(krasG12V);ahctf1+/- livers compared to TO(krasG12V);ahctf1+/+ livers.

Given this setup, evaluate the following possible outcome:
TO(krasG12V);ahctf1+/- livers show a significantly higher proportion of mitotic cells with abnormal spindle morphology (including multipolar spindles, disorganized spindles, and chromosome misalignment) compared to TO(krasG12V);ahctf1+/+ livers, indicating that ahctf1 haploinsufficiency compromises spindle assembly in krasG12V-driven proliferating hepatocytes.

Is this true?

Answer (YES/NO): YES